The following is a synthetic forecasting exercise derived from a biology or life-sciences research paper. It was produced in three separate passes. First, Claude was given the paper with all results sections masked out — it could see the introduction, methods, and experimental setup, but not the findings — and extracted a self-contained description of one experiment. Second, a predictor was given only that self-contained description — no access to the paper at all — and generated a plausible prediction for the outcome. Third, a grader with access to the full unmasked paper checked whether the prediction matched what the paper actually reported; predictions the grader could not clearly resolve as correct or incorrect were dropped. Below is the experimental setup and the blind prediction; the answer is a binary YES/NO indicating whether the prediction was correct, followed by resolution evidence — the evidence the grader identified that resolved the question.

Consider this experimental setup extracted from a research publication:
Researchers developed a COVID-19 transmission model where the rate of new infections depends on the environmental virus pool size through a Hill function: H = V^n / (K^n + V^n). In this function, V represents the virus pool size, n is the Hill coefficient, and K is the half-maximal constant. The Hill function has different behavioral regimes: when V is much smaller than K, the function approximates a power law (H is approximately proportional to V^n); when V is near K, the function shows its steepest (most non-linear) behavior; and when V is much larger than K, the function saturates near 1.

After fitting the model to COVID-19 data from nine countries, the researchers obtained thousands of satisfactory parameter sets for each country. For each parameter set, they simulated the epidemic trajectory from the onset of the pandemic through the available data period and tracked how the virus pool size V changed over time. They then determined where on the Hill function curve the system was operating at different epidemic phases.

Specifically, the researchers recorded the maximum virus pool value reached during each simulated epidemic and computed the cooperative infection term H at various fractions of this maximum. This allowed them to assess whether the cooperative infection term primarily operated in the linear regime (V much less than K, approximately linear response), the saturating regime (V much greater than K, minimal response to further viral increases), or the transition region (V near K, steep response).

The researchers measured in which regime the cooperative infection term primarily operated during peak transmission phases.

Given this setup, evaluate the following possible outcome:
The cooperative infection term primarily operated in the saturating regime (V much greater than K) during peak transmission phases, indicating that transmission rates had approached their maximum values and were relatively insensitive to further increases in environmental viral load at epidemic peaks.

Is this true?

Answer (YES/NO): NO